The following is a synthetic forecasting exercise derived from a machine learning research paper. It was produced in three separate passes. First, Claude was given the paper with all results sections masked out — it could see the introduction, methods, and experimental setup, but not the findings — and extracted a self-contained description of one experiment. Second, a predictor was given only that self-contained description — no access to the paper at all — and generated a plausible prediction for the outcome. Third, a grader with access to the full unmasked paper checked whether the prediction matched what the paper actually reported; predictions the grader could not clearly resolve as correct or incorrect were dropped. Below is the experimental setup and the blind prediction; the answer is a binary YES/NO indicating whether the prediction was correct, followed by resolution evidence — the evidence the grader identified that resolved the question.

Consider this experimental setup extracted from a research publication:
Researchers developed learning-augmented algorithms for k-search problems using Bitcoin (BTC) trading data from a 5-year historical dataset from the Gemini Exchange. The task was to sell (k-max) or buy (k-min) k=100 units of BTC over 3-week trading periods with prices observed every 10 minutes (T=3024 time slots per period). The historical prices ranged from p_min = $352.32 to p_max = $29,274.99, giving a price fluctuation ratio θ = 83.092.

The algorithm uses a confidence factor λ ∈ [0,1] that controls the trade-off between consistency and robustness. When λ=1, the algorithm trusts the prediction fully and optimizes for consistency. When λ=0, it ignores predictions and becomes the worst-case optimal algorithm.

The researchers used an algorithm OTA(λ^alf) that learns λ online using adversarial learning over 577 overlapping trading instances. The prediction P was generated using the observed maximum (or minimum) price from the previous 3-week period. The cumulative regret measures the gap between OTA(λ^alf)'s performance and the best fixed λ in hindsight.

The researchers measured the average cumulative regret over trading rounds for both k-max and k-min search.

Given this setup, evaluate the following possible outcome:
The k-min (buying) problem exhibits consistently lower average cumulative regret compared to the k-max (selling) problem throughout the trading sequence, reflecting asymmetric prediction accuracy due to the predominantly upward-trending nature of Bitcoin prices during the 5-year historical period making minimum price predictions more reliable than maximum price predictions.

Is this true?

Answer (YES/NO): NO